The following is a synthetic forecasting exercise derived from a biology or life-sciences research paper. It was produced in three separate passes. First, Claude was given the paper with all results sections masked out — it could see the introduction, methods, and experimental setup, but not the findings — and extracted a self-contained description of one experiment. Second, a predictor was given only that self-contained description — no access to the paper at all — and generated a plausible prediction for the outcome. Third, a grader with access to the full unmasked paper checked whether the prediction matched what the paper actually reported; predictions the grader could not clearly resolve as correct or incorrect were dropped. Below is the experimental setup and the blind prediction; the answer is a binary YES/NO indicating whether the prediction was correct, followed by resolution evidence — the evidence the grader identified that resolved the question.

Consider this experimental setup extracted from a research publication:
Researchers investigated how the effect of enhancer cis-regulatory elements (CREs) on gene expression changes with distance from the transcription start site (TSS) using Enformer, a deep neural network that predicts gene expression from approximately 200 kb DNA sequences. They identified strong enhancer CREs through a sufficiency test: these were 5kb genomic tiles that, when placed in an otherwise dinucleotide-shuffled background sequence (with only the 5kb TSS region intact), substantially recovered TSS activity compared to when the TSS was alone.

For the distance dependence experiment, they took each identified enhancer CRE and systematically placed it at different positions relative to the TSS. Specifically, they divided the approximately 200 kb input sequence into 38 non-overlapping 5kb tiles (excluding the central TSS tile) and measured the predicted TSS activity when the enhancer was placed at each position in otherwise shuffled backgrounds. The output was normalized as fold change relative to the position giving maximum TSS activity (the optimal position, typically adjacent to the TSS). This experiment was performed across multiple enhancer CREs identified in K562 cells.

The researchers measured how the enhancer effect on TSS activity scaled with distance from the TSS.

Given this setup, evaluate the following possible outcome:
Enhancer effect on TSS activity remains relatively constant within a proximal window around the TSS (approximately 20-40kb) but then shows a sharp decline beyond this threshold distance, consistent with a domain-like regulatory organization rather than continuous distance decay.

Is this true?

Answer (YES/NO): NO